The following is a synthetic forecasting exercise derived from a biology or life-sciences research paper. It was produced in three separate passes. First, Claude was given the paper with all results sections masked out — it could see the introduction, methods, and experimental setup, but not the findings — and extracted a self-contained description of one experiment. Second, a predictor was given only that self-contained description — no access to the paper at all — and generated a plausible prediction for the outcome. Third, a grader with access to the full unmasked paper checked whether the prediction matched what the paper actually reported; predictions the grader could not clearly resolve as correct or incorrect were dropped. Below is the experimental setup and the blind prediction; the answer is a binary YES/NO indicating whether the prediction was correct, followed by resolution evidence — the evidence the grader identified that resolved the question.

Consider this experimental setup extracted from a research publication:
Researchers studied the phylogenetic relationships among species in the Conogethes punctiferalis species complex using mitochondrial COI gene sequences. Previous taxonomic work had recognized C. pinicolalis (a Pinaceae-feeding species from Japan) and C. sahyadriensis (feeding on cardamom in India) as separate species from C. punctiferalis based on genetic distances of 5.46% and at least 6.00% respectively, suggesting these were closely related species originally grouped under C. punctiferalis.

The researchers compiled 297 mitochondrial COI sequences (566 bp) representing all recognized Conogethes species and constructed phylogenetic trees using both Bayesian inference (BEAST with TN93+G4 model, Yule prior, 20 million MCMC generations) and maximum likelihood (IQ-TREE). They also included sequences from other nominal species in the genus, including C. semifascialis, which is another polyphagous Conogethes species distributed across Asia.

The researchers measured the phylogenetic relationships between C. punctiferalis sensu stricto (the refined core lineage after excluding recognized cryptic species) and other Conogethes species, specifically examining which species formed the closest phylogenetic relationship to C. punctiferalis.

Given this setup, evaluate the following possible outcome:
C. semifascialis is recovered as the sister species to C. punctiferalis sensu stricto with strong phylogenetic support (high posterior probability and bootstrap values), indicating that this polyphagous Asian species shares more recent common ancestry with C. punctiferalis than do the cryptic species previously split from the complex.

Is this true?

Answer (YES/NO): YES